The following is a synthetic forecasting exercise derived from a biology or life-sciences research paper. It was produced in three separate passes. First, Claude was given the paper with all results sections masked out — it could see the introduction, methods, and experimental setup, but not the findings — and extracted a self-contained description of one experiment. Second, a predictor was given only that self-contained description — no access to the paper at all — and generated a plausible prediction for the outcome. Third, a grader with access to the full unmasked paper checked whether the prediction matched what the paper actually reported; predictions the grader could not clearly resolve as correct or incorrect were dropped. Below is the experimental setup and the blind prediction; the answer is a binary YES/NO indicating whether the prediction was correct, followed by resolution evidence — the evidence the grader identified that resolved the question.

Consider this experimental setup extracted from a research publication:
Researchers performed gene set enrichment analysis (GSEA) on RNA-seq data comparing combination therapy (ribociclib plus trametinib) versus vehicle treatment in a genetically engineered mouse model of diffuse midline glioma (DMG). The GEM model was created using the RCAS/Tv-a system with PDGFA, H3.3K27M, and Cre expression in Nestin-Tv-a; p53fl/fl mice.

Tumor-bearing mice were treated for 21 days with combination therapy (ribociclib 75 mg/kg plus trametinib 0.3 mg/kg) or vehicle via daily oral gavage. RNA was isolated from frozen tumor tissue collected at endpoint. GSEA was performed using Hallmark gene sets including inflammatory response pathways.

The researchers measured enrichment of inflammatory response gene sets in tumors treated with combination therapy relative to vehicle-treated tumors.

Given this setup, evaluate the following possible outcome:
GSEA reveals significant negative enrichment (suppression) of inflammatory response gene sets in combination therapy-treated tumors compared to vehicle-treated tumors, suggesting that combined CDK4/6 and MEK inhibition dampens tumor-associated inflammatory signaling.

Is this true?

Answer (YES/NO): YES